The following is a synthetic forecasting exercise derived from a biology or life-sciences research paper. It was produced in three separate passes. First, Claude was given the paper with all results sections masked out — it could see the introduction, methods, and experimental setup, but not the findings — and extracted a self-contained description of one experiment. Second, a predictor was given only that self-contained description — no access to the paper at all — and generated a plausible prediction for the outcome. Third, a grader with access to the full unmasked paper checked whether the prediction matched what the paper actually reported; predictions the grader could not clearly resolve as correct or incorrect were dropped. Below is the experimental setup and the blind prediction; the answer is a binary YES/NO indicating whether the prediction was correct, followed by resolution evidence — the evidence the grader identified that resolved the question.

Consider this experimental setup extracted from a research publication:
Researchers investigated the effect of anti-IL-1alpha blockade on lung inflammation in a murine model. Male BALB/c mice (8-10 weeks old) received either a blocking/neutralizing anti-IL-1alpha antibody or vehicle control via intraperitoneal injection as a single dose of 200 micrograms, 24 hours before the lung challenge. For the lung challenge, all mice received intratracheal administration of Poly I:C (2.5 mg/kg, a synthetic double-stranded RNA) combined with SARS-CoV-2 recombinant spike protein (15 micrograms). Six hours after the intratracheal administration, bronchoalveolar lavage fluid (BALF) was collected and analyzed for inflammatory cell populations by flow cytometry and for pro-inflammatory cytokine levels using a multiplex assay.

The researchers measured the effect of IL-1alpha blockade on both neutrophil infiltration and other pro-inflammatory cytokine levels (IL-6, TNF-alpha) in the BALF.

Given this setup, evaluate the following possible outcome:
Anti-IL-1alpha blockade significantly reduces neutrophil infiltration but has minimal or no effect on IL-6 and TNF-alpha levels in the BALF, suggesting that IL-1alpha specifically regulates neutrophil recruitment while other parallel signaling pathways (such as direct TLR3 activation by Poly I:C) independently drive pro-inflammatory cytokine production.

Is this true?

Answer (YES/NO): NO